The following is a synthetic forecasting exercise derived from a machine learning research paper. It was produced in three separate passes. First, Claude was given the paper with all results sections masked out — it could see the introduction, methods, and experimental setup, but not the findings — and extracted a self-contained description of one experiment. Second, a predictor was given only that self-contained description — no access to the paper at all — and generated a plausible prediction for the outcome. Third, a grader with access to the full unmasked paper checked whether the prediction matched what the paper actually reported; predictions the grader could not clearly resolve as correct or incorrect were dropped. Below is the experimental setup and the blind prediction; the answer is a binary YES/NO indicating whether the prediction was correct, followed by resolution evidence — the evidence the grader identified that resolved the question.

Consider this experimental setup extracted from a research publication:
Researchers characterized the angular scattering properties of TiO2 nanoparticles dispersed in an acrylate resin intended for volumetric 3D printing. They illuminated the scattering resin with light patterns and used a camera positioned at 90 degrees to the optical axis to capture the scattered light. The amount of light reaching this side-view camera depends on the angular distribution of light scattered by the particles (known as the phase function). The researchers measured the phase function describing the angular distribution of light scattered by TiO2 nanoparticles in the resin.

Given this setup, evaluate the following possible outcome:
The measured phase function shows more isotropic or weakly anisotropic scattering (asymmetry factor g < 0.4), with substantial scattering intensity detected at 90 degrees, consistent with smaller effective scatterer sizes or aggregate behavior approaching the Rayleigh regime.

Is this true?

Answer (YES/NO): YES